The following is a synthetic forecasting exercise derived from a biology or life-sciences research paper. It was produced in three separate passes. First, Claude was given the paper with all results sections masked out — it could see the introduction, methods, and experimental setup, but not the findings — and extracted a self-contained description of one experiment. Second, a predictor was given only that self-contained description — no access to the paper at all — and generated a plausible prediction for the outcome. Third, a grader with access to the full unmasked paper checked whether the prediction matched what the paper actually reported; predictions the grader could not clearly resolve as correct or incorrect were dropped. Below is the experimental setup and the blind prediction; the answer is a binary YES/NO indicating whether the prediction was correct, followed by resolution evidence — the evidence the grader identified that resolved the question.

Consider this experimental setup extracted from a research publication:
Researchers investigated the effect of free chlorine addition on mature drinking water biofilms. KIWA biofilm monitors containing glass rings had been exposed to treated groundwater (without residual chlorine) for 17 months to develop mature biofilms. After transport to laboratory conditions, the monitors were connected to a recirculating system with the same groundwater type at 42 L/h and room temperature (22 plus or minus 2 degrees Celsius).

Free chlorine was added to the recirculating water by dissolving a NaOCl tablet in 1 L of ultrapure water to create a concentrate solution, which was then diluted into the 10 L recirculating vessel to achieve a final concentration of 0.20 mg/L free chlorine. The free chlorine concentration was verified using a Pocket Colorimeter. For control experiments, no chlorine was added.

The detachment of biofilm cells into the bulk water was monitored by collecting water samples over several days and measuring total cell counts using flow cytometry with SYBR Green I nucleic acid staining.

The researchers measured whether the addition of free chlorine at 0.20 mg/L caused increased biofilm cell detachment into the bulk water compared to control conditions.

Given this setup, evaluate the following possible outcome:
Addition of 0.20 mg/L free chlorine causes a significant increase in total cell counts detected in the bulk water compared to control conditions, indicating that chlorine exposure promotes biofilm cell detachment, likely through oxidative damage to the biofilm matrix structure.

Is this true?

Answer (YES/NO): NO